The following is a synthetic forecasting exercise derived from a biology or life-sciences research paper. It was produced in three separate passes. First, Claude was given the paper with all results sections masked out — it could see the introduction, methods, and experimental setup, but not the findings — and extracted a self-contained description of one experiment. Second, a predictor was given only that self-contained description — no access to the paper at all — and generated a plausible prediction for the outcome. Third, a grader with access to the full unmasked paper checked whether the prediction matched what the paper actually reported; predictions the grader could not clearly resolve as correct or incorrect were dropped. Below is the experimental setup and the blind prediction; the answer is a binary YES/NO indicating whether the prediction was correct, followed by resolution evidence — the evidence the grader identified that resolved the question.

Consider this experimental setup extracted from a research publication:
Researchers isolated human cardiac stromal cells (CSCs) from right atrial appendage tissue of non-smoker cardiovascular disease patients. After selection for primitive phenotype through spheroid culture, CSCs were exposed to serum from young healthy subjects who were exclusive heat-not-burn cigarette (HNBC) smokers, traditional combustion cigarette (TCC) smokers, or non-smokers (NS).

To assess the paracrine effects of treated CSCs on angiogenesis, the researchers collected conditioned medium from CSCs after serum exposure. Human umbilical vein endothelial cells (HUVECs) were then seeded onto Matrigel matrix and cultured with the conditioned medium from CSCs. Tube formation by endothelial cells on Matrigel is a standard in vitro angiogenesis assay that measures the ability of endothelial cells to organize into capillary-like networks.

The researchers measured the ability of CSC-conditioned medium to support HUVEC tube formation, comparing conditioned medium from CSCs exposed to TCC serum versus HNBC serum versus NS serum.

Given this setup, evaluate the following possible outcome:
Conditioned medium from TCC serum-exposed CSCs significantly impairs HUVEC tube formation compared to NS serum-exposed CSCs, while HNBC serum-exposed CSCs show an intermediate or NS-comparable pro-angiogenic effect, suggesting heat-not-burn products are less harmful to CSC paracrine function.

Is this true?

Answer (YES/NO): NO